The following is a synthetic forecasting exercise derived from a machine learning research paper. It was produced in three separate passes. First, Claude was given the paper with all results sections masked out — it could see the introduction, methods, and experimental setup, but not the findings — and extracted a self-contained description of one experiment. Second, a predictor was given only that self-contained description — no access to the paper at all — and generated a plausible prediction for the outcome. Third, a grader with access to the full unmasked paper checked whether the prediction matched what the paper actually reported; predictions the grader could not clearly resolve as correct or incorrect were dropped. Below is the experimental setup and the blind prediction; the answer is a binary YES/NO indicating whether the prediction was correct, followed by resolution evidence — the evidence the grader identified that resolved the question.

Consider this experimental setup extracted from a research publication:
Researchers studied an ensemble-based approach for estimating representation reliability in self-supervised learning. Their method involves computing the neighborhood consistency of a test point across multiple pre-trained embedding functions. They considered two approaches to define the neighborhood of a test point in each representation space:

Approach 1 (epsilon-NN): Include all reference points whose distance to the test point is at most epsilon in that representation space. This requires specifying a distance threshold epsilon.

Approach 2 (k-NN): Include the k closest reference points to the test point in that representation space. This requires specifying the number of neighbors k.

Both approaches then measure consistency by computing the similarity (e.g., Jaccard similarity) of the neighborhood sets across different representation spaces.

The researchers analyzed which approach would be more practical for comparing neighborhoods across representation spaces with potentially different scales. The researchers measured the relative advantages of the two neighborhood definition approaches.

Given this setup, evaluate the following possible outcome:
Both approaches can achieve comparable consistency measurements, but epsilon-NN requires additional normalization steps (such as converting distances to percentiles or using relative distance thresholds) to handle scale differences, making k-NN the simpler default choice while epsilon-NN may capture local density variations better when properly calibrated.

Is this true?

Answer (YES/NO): NO